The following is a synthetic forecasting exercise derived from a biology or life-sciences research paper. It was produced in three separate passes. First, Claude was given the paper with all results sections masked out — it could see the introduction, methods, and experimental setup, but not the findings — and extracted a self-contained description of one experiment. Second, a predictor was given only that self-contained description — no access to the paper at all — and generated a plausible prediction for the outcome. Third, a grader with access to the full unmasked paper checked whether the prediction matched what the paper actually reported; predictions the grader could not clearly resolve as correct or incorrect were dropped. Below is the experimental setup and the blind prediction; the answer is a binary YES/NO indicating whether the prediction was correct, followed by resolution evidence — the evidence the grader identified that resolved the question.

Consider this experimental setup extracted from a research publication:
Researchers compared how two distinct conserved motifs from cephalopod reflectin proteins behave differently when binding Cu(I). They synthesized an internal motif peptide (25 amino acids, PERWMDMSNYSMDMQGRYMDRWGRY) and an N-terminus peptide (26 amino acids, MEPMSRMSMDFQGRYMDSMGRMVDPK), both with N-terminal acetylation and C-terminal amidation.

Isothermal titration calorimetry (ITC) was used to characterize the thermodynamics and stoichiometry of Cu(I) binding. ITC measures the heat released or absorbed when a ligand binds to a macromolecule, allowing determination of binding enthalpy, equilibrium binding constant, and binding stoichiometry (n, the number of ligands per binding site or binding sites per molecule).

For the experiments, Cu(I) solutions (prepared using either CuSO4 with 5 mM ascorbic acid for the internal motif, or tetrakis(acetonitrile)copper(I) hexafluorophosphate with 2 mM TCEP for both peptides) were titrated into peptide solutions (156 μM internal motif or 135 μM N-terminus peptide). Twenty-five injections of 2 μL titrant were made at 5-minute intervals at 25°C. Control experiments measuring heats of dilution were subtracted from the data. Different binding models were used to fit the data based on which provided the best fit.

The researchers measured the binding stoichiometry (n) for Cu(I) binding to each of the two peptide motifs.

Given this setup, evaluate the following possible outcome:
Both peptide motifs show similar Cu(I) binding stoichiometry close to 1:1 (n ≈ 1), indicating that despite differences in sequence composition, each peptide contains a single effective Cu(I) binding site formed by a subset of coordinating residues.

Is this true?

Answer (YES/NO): NO